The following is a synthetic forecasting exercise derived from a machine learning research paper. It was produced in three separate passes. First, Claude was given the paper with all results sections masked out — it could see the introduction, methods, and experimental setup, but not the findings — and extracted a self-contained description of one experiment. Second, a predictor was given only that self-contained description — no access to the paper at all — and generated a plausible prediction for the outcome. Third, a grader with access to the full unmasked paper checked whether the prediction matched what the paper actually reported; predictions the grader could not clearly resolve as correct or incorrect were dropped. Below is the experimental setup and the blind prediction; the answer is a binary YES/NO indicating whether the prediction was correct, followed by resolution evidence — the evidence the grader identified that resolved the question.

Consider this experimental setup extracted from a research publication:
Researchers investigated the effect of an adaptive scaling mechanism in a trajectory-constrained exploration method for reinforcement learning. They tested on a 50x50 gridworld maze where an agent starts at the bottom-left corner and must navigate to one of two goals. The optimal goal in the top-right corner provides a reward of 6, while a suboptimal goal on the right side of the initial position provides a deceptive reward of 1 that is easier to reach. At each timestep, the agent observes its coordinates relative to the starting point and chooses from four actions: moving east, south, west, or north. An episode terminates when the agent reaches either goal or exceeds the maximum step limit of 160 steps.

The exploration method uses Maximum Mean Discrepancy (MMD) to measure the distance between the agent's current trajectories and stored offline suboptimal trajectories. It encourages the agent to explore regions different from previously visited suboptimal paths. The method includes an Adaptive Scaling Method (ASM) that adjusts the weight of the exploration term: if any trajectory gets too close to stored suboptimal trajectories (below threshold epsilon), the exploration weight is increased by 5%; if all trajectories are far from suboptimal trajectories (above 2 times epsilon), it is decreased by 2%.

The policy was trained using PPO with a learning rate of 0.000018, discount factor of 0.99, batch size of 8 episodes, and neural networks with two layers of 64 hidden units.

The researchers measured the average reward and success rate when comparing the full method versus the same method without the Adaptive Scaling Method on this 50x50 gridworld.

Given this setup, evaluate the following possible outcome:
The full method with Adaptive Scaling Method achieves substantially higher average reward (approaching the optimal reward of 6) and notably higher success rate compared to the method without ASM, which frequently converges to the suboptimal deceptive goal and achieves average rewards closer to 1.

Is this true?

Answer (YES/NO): NO